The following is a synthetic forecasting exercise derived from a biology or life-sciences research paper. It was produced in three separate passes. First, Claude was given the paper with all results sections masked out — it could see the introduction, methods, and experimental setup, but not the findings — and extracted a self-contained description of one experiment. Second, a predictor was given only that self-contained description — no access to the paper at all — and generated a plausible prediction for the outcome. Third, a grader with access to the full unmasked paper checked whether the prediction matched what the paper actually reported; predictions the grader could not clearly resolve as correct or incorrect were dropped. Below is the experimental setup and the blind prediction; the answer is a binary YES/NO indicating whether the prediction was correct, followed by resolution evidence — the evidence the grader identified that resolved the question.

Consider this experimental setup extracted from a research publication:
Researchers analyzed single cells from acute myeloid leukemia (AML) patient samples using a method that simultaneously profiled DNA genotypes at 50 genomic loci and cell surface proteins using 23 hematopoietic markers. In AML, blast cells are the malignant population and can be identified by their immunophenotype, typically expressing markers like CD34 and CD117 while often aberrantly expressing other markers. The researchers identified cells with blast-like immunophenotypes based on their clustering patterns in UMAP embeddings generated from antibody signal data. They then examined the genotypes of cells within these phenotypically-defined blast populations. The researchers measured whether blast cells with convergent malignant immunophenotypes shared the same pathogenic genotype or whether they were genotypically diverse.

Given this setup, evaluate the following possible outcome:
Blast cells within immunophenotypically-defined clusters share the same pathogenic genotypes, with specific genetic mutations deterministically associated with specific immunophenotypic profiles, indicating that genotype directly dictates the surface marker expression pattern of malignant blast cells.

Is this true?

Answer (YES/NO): NO